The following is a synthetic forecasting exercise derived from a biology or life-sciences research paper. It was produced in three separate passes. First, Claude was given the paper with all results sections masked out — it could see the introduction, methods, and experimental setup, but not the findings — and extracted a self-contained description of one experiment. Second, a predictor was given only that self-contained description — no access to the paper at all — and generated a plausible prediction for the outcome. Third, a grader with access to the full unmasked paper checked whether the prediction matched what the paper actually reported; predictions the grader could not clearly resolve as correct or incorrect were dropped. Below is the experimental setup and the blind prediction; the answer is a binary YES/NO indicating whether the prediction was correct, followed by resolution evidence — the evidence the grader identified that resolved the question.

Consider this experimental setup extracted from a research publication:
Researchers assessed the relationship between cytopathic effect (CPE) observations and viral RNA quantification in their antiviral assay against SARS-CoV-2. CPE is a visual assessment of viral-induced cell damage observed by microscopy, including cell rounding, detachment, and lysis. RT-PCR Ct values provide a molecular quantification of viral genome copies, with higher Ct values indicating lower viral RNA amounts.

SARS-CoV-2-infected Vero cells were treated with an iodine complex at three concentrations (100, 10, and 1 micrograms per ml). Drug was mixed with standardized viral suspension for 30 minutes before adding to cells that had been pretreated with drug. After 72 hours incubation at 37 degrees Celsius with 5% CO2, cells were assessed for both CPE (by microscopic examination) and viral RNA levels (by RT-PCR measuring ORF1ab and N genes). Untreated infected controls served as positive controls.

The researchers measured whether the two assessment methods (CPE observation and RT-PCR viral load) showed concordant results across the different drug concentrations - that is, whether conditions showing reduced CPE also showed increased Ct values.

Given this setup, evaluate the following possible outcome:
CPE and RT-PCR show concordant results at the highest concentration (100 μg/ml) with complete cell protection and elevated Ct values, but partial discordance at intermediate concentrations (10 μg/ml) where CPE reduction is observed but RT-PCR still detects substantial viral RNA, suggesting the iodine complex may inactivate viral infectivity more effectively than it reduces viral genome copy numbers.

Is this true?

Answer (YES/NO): NO